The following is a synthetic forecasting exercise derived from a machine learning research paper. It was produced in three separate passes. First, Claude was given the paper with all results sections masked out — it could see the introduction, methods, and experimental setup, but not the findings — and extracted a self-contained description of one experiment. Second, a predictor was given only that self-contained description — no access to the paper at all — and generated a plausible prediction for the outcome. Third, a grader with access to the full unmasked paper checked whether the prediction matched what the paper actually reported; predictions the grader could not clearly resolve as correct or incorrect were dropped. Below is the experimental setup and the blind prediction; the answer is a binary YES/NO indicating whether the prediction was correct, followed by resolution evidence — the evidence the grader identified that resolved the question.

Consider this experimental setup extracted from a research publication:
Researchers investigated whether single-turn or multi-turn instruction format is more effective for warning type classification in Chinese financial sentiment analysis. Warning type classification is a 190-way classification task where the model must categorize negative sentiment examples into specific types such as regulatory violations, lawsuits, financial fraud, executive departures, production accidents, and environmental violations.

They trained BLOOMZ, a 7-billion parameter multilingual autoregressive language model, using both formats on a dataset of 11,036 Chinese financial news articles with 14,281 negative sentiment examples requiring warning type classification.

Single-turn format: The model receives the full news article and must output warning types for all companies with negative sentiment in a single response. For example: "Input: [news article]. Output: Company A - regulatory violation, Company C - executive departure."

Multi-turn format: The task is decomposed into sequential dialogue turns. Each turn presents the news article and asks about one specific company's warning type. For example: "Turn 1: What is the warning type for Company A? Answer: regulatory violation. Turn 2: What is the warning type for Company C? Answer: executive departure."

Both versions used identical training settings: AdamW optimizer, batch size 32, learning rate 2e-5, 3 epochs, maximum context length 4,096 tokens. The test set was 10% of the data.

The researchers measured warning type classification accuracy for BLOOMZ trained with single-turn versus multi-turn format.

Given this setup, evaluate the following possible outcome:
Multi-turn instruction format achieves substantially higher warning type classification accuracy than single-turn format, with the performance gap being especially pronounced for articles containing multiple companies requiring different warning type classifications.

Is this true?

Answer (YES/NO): NO